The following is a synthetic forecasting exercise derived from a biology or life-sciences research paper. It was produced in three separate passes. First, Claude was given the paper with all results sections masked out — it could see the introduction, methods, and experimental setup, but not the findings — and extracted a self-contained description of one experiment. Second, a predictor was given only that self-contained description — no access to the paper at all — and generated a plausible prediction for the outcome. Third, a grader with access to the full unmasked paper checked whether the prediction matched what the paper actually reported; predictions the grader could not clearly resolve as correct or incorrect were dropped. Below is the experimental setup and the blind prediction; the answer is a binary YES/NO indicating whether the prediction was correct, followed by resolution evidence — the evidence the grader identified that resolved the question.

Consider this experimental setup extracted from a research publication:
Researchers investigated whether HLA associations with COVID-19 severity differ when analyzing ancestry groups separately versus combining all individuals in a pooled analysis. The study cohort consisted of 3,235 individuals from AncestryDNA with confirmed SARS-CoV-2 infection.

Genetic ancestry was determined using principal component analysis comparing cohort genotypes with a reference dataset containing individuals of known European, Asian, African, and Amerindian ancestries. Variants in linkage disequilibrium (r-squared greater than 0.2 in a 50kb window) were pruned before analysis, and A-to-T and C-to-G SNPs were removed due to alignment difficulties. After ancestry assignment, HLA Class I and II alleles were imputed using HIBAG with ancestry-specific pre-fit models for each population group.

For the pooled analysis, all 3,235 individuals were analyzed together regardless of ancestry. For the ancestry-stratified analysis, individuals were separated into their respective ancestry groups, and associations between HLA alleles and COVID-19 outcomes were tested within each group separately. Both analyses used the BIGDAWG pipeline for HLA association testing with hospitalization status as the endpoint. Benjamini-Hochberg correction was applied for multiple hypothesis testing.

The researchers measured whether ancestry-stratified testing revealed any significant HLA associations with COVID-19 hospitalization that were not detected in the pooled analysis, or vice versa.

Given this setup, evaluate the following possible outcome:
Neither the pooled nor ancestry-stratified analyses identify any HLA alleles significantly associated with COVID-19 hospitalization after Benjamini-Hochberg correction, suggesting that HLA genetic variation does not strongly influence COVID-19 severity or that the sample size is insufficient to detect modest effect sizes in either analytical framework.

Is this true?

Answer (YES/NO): YES